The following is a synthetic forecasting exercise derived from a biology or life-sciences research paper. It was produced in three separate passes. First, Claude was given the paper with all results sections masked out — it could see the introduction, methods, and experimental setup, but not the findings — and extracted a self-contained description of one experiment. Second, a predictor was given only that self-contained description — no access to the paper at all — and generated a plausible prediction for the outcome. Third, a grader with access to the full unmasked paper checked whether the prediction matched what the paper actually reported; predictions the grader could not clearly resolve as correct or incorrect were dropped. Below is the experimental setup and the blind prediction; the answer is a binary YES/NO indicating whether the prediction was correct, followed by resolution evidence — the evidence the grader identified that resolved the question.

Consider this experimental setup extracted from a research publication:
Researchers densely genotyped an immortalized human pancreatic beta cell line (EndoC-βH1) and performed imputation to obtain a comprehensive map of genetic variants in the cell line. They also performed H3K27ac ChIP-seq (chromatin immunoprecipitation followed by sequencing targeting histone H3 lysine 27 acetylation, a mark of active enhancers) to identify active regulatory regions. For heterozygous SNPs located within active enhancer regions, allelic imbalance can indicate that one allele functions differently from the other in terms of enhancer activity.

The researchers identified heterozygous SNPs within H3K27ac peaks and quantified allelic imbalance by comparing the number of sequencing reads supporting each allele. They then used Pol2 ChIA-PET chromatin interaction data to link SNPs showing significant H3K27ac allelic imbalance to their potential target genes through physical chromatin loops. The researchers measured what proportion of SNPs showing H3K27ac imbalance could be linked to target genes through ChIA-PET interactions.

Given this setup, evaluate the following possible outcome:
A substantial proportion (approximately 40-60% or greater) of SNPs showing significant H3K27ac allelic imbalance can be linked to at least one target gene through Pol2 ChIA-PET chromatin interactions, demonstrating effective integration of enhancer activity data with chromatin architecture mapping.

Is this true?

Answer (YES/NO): YES